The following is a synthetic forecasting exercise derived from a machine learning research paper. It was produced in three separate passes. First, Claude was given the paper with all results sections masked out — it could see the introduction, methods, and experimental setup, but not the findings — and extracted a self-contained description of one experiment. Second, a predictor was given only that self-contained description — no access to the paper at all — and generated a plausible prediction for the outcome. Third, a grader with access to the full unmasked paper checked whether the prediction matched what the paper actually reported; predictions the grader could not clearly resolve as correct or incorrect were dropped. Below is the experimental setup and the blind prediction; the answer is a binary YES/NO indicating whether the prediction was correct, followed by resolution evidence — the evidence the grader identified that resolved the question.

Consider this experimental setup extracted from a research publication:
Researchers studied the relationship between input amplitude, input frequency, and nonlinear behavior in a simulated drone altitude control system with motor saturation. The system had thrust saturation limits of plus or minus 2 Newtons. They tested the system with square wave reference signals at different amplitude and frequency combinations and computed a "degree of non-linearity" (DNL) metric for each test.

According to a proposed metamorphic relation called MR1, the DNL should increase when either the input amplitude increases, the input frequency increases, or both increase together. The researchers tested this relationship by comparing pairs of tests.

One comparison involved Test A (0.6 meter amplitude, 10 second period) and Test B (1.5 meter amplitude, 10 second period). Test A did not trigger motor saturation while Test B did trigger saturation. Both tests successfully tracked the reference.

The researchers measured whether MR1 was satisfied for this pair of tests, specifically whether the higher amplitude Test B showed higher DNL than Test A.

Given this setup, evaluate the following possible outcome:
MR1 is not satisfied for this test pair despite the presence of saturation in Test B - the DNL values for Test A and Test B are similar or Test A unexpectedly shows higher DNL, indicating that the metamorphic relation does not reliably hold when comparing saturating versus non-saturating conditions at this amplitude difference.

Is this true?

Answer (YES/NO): YES